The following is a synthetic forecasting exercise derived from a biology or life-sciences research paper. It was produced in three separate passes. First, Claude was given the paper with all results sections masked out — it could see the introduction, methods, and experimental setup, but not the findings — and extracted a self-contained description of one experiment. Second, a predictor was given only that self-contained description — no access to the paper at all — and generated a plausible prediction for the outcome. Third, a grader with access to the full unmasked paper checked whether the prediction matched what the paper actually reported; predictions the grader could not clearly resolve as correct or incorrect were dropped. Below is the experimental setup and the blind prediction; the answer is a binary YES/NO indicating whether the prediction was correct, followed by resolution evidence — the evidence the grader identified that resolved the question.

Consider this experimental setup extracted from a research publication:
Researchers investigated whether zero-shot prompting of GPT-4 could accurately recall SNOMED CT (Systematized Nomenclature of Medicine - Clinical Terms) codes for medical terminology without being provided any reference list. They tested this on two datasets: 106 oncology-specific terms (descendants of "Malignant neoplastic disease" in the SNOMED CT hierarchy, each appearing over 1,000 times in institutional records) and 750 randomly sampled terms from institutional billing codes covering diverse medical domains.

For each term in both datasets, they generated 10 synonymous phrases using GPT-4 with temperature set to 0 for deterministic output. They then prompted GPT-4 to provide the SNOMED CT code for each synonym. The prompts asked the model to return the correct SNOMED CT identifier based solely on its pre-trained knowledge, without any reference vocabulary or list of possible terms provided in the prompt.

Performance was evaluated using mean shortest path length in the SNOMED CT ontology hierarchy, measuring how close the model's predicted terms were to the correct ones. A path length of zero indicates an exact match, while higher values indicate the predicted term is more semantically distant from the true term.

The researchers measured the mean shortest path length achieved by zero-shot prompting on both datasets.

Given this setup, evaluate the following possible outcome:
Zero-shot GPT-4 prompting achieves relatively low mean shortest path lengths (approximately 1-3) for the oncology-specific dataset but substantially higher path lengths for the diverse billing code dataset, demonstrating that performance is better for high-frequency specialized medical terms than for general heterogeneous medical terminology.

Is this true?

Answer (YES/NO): NO